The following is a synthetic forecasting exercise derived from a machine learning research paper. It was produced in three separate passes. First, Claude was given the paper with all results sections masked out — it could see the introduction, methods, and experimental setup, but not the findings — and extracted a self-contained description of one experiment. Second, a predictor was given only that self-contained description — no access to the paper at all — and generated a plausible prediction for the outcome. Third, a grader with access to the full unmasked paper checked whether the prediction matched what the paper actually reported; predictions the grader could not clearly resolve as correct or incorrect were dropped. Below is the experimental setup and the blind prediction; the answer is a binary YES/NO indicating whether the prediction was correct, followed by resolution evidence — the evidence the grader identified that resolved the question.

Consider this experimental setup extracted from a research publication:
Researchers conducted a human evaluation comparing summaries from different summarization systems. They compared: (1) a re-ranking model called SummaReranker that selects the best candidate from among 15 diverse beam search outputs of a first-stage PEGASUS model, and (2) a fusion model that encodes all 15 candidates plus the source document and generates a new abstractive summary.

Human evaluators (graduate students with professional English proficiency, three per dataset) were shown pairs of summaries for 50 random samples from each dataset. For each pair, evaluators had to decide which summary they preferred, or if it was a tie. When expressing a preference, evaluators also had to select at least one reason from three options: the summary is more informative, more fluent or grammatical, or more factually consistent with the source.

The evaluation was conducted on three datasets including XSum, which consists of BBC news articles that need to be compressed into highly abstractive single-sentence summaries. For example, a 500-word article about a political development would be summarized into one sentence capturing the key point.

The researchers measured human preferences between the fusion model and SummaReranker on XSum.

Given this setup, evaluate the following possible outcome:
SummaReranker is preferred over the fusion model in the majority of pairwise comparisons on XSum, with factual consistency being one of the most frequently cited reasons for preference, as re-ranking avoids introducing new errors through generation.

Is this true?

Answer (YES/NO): NO